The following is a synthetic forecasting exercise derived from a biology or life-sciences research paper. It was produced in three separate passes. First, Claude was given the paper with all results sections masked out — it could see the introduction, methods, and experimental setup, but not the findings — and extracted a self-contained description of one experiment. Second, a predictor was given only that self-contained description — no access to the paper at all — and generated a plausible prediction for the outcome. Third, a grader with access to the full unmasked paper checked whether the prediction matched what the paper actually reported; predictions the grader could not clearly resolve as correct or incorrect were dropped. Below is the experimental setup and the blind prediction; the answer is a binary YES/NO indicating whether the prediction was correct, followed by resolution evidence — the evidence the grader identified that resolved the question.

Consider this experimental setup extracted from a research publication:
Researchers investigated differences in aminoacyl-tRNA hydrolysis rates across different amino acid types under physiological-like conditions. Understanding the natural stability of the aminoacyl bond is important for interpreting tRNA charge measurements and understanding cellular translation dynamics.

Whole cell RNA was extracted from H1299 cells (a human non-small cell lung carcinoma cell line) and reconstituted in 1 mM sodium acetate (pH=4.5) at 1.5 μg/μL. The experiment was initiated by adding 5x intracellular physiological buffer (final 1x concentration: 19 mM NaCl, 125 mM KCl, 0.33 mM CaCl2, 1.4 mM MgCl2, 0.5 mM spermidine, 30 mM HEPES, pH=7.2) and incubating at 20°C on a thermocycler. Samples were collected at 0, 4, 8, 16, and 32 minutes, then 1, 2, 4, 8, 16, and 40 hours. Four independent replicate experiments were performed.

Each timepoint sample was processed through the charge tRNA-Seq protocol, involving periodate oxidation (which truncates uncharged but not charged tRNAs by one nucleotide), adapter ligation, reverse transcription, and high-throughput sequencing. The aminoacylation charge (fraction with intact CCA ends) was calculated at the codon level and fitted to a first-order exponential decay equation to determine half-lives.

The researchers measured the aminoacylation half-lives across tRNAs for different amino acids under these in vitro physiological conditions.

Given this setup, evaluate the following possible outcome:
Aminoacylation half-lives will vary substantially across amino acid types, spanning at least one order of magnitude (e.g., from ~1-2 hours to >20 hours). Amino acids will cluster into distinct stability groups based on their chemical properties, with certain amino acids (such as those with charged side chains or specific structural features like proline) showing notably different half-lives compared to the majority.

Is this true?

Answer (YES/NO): YES